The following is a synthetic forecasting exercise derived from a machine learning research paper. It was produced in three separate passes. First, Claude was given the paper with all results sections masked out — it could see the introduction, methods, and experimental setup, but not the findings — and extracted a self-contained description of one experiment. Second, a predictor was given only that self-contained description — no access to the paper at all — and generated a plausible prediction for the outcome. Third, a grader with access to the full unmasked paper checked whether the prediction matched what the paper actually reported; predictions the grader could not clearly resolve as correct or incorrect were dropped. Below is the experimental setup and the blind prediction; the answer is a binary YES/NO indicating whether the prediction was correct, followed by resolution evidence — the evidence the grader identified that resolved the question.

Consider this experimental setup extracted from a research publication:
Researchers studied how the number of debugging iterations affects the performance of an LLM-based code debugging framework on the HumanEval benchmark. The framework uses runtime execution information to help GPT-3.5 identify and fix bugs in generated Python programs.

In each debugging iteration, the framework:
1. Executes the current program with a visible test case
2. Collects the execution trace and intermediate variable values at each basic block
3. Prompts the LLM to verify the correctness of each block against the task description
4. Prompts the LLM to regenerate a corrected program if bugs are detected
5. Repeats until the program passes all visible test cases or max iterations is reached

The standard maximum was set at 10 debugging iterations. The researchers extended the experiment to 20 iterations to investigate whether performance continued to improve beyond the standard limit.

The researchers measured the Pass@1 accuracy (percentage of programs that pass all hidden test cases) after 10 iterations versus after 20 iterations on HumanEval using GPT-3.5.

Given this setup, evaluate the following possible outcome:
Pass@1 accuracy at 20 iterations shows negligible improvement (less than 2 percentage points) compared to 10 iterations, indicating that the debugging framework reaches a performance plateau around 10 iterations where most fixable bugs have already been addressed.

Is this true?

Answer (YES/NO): NO